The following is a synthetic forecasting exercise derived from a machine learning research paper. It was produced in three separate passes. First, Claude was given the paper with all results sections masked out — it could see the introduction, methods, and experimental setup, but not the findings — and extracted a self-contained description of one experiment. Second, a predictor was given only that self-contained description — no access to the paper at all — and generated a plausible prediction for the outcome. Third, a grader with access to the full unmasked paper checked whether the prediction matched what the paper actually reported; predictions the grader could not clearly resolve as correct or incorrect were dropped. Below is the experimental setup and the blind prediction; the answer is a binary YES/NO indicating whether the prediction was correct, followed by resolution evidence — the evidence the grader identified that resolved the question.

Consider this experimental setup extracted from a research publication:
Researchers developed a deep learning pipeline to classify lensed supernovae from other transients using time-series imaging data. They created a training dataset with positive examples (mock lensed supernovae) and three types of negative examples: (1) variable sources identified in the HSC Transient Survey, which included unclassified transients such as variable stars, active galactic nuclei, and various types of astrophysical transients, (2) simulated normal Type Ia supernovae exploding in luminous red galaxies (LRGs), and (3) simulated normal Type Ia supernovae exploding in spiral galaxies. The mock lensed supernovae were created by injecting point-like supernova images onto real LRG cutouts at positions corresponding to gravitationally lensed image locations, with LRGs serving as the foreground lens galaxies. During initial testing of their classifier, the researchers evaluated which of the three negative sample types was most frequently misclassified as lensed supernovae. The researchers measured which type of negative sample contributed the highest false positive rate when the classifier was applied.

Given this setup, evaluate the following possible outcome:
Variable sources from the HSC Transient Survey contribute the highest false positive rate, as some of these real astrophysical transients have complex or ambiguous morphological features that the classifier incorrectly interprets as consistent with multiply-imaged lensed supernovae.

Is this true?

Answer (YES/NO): NO